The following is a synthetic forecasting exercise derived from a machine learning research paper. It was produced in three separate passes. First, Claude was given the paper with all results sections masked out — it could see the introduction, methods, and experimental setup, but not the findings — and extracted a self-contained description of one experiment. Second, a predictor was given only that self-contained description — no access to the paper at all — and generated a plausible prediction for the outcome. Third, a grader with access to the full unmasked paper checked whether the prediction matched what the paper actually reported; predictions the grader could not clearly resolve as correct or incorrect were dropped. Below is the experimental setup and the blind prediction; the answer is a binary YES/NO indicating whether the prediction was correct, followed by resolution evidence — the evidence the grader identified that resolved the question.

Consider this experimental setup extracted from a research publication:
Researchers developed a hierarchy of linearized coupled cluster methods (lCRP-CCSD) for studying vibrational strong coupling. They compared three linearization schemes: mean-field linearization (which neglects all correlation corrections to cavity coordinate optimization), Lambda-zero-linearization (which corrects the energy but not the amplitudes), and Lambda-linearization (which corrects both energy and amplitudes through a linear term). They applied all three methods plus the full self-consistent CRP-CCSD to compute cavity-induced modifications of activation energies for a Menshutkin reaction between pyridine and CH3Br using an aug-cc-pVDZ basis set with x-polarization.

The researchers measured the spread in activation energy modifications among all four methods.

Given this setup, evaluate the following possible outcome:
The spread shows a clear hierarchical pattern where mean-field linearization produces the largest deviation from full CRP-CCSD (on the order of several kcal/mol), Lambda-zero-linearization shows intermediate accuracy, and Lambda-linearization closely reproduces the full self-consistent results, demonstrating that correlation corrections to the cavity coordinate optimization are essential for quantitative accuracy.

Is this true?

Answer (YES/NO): NO